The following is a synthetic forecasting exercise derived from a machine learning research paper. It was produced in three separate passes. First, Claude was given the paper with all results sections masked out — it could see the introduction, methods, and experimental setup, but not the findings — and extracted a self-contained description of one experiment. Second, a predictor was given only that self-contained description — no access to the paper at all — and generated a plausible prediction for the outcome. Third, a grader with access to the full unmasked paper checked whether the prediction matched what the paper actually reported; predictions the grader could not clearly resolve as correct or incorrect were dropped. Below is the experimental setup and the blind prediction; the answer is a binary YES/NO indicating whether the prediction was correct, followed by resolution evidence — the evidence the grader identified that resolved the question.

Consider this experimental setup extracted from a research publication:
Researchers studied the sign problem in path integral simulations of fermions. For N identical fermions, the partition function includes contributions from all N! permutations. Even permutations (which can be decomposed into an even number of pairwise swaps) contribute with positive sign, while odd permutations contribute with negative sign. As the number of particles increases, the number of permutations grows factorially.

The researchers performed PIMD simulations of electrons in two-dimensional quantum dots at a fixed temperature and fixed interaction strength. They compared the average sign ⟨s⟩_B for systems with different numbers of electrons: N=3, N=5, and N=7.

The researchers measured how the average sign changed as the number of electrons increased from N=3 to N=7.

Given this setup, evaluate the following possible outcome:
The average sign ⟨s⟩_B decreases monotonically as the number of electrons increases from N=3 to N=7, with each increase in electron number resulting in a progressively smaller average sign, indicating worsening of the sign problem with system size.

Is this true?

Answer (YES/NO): YES